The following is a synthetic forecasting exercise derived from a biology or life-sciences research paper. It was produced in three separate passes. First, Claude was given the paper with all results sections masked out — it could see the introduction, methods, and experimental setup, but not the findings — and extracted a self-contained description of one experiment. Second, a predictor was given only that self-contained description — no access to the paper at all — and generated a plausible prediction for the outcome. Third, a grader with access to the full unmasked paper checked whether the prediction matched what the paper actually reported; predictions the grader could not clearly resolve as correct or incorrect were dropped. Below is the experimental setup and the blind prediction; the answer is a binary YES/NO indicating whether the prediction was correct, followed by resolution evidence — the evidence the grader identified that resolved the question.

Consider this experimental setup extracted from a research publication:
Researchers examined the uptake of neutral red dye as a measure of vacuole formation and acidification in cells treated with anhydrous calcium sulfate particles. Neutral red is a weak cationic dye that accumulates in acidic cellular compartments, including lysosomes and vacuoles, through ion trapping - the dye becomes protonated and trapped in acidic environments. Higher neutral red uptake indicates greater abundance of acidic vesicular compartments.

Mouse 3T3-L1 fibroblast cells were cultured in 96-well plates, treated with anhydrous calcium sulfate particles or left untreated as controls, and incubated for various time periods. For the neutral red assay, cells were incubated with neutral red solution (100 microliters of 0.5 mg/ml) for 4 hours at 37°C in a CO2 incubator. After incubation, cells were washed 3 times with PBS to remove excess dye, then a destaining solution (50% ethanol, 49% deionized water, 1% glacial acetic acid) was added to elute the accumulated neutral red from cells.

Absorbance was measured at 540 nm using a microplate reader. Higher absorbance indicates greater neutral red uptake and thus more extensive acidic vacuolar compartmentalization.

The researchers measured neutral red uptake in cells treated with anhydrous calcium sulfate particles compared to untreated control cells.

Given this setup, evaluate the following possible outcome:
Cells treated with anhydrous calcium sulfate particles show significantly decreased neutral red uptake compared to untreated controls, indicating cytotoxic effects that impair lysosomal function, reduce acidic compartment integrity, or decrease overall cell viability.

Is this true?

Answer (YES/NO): NO